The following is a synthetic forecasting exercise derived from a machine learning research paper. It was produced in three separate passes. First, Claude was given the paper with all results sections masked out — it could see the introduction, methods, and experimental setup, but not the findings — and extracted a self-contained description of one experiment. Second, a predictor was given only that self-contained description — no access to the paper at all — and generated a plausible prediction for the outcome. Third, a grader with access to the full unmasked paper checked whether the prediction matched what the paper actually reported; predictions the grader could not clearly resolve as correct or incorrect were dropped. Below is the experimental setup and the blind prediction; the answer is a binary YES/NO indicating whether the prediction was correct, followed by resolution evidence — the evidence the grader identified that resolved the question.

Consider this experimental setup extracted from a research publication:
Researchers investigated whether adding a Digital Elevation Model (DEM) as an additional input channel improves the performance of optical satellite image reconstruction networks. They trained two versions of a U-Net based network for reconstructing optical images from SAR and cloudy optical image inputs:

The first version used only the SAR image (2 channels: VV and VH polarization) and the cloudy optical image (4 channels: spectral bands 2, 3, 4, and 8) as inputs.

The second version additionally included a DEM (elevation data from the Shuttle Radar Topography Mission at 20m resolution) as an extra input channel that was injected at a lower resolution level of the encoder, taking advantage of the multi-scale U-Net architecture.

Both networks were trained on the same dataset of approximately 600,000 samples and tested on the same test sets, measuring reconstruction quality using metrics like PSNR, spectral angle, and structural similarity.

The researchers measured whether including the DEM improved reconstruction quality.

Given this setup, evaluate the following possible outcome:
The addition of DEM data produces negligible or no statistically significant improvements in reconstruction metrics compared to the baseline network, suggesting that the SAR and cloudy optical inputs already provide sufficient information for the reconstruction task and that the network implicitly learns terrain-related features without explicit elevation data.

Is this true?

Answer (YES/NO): NO